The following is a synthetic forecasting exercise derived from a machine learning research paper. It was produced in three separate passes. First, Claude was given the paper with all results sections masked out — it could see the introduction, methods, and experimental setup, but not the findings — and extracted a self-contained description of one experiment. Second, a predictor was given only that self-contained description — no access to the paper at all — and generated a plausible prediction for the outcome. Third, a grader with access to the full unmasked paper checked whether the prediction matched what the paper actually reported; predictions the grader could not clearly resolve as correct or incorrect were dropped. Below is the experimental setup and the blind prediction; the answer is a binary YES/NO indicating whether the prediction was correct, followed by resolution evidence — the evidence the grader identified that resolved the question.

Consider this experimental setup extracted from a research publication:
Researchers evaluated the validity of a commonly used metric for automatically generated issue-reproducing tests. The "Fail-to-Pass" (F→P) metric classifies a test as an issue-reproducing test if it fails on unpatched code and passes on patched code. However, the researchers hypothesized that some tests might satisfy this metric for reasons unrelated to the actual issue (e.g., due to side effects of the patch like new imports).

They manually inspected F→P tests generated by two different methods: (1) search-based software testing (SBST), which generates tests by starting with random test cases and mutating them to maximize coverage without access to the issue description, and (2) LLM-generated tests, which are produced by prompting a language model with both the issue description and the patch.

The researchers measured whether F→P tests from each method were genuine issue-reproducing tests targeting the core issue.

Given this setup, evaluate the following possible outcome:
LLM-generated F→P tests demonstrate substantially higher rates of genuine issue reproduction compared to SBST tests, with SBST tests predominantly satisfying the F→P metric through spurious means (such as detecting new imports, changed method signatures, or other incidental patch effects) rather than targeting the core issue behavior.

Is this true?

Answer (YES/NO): NO